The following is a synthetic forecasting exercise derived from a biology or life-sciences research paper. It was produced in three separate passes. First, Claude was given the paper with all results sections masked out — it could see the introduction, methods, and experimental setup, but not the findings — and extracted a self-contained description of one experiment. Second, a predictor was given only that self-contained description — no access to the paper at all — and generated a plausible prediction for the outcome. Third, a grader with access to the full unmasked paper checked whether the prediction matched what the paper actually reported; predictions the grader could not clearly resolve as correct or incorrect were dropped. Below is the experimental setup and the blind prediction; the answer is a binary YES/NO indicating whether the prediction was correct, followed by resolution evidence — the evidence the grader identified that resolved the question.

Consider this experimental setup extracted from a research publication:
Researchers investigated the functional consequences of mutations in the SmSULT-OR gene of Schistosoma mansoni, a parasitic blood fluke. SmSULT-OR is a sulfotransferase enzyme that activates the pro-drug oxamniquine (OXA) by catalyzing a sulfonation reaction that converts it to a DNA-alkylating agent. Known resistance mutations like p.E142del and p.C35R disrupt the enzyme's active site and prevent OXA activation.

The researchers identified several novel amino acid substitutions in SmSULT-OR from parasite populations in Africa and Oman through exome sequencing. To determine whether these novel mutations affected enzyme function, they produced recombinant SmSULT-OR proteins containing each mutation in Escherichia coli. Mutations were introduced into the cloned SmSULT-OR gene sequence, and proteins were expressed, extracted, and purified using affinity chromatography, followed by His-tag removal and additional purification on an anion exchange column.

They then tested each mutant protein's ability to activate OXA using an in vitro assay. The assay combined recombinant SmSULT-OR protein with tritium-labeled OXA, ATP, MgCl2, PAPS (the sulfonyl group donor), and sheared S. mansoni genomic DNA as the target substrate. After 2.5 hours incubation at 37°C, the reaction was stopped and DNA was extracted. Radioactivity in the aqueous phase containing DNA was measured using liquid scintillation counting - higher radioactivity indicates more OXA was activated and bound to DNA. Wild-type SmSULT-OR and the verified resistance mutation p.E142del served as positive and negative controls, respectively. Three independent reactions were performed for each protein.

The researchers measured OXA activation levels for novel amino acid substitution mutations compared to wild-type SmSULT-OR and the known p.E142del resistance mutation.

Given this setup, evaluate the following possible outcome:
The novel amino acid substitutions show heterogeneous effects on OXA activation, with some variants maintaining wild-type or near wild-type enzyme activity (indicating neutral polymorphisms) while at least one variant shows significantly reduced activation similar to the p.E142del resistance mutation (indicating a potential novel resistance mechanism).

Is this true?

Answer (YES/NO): YES